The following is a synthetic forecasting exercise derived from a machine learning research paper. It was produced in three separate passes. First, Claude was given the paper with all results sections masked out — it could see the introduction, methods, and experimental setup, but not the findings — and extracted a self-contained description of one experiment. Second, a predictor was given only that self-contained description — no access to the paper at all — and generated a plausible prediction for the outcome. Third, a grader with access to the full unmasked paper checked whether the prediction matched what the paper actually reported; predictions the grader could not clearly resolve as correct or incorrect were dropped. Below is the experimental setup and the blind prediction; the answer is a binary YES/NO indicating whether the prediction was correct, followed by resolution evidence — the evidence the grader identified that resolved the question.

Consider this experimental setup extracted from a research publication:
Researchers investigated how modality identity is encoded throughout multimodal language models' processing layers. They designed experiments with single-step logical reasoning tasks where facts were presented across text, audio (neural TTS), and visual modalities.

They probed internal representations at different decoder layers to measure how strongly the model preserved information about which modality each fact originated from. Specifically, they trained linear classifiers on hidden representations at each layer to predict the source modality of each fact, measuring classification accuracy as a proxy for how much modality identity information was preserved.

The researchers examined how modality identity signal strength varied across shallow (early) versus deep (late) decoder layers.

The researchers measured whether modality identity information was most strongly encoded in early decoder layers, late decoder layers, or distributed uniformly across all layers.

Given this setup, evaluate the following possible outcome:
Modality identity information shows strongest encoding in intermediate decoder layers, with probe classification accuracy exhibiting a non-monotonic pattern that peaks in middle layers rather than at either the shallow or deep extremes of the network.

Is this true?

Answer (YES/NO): NO